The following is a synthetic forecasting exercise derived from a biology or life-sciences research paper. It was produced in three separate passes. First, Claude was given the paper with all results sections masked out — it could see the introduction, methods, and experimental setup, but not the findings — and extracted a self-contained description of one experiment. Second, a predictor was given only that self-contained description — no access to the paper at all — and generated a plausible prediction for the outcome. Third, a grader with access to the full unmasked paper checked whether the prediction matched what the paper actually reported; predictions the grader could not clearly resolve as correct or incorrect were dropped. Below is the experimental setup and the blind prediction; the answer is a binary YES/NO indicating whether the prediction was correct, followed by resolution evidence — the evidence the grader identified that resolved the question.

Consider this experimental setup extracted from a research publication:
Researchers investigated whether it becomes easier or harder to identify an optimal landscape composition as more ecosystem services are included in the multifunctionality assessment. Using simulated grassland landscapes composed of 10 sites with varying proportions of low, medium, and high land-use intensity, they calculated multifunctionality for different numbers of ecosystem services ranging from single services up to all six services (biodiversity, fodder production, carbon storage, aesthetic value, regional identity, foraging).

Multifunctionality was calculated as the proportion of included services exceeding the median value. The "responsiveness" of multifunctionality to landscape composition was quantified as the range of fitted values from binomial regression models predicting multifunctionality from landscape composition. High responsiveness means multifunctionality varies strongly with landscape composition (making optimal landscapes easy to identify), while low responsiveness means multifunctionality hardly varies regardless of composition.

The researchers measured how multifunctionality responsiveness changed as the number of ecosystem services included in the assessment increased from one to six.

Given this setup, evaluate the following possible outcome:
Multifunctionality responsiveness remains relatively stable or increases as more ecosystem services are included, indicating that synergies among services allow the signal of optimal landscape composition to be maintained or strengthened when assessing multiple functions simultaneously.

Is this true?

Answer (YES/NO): NO